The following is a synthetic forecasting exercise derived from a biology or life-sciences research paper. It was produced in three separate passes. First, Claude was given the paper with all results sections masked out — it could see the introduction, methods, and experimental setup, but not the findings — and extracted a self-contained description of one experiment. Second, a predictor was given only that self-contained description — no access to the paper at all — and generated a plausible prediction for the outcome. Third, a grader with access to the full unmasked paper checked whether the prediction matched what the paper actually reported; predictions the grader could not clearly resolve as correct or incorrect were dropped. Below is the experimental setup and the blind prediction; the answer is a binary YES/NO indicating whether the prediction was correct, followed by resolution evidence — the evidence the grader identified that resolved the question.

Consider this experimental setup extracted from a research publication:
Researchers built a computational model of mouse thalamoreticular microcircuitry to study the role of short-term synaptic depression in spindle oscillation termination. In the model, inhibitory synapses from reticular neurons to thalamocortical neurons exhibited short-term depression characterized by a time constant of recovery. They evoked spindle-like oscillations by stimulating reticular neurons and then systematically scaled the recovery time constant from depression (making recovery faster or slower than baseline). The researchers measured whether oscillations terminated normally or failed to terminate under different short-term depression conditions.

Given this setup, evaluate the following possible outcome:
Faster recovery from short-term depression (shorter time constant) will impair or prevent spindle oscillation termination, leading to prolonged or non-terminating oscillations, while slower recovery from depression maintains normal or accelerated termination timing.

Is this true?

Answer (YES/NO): YES